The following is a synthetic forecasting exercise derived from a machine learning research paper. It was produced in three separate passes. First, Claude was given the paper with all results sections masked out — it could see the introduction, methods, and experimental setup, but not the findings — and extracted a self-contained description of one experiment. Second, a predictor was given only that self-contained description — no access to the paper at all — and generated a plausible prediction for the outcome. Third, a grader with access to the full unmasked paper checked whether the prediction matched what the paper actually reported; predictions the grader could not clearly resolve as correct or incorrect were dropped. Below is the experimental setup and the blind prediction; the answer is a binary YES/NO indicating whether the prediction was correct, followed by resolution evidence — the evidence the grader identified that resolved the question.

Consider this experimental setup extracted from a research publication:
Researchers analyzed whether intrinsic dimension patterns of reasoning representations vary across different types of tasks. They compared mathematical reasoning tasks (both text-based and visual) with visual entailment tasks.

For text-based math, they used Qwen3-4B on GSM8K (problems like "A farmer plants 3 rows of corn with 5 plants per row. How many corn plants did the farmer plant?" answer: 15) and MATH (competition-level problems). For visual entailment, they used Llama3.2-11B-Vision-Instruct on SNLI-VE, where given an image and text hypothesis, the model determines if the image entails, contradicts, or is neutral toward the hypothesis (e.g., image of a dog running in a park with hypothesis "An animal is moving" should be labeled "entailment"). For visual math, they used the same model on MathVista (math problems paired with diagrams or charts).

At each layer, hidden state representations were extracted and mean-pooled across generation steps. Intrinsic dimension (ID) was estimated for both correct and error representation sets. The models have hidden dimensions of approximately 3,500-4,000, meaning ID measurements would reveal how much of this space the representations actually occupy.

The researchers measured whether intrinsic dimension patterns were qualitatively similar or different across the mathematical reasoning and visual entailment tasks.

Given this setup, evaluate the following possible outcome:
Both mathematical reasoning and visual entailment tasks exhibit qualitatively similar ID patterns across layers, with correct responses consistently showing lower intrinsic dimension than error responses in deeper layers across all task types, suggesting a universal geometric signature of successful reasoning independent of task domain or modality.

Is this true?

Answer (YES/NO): NO